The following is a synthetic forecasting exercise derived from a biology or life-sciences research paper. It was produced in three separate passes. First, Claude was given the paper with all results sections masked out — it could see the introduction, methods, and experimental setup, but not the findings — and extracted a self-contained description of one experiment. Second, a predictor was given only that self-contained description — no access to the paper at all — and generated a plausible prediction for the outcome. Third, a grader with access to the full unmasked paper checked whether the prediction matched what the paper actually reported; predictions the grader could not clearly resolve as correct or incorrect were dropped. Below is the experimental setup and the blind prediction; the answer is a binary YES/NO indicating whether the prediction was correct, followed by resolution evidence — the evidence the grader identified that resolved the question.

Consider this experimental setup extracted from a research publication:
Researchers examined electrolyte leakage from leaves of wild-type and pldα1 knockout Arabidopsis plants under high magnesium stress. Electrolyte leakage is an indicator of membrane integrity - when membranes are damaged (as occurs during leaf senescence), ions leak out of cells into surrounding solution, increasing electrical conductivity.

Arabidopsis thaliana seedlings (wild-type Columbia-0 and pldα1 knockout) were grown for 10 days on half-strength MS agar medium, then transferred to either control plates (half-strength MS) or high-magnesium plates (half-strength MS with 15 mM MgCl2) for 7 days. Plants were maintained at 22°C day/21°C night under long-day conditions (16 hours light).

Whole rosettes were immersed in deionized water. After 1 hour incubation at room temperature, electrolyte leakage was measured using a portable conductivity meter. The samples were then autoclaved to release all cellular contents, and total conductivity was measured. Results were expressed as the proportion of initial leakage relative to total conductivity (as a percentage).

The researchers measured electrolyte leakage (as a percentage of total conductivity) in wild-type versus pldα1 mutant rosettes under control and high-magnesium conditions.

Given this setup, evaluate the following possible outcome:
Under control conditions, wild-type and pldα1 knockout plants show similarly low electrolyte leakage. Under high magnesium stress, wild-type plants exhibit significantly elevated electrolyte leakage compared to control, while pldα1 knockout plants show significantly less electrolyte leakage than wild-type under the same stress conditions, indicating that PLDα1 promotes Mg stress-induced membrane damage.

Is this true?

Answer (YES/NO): NO